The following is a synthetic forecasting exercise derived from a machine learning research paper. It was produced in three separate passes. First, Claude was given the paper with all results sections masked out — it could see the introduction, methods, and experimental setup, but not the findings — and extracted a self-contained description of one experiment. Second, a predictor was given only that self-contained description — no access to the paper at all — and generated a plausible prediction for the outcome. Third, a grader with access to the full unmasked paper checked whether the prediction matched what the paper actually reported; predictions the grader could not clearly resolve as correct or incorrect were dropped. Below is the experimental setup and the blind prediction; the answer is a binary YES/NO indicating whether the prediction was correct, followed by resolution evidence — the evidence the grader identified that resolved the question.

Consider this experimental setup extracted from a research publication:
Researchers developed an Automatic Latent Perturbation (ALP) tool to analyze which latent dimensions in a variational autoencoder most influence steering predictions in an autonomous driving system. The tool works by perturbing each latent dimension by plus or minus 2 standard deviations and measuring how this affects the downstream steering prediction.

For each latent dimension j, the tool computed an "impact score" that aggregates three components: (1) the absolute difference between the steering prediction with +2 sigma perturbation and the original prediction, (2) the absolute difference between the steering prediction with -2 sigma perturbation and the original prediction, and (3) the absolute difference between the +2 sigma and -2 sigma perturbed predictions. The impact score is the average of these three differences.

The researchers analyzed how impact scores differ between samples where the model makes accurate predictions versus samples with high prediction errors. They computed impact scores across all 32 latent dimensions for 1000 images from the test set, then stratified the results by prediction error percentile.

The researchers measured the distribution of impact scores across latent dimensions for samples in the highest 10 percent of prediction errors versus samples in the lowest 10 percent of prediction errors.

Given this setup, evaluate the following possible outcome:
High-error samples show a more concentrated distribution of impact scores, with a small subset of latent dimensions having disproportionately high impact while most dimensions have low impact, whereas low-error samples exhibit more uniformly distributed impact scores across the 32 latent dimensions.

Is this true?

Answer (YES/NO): NO